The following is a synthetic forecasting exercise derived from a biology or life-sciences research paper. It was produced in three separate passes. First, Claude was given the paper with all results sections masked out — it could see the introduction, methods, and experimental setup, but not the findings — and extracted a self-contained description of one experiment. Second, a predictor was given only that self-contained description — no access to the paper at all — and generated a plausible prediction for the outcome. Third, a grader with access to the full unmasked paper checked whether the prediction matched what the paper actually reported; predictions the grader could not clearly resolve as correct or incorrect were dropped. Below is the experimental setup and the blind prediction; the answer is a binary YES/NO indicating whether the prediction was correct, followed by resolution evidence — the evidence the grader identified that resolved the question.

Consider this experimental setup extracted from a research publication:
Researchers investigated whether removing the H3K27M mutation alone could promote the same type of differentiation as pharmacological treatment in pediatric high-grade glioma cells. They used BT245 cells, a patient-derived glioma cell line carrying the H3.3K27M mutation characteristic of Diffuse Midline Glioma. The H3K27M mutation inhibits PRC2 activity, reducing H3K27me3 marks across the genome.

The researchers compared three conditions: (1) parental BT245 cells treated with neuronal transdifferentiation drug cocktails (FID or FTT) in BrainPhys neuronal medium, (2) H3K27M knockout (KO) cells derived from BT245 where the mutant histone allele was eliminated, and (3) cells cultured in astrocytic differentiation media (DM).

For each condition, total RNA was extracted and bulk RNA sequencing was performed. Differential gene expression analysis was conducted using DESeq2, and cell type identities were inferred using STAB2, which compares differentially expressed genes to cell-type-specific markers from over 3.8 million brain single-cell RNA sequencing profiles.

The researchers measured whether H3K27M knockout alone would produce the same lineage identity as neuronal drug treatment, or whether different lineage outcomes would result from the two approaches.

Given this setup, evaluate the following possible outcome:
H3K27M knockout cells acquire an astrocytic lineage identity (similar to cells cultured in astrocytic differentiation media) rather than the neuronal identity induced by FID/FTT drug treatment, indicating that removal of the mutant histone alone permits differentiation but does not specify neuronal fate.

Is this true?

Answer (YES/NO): NO